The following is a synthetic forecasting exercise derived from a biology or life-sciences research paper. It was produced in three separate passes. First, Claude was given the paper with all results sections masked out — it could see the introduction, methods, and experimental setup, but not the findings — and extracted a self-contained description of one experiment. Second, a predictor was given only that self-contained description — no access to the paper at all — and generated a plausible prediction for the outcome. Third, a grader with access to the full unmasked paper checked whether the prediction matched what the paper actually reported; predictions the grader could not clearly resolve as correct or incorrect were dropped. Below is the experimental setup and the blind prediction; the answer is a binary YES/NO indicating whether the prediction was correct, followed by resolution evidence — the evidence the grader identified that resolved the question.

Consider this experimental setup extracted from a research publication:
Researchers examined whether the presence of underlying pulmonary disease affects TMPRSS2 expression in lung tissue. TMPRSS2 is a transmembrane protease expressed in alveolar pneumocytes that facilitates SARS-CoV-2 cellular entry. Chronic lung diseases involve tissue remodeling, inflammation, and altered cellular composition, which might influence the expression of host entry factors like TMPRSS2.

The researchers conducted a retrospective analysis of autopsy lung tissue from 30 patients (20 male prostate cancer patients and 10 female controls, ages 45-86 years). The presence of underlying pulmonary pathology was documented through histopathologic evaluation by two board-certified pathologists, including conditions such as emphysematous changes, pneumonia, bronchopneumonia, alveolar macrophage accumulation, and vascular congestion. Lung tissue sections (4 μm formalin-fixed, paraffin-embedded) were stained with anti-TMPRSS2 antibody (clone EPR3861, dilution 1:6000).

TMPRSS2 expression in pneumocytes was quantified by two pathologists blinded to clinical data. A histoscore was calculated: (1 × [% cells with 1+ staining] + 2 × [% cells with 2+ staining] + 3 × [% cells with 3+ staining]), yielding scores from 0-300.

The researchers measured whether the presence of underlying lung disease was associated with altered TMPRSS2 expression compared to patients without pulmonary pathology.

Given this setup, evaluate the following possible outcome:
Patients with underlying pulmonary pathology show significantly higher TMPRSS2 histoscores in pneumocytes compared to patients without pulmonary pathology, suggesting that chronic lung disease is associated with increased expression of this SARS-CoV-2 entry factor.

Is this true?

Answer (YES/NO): NO